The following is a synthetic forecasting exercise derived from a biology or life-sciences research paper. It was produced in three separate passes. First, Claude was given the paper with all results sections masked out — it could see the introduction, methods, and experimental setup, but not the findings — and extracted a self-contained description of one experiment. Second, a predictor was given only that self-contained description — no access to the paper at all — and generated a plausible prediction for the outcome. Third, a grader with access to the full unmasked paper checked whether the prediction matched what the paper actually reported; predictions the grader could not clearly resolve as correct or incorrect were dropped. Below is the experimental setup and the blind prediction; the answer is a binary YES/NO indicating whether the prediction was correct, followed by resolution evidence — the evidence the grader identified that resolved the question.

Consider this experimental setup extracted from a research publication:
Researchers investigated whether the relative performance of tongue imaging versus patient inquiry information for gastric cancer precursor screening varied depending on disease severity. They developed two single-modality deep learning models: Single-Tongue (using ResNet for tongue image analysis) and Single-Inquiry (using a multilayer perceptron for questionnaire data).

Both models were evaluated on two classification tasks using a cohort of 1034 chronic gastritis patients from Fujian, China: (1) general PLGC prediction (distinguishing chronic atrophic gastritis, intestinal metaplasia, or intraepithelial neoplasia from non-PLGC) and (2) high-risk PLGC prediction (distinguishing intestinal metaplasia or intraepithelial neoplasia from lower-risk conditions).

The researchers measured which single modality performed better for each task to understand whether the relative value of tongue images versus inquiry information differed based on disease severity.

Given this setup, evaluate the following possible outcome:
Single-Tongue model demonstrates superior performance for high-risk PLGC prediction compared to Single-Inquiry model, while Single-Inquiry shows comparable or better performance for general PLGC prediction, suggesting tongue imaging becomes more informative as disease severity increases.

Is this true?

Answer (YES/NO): NO